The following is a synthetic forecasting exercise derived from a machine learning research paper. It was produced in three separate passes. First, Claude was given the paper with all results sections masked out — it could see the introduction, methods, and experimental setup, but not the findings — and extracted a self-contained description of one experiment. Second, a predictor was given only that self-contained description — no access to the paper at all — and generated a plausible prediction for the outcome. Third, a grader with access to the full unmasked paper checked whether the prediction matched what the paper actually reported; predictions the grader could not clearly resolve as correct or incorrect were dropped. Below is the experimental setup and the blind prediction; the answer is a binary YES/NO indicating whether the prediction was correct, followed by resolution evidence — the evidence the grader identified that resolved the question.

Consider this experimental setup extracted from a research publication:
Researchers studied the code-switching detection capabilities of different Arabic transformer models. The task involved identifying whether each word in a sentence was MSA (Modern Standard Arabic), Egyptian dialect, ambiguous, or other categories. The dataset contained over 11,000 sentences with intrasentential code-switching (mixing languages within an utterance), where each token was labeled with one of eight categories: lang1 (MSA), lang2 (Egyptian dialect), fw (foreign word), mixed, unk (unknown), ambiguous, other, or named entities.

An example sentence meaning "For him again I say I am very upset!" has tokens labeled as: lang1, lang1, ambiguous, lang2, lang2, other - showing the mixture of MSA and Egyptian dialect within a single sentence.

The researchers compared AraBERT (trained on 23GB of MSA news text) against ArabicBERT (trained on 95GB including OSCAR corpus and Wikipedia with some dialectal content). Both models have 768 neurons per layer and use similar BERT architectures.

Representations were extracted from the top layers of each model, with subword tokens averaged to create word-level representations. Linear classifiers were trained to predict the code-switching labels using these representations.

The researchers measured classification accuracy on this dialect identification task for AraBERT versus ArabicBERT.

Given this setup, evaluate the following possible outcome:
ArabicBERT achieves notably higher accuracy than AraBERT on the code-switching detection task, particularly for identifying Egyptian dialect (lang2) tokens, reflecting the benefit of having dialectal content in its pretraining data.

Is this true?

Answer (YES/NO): NO